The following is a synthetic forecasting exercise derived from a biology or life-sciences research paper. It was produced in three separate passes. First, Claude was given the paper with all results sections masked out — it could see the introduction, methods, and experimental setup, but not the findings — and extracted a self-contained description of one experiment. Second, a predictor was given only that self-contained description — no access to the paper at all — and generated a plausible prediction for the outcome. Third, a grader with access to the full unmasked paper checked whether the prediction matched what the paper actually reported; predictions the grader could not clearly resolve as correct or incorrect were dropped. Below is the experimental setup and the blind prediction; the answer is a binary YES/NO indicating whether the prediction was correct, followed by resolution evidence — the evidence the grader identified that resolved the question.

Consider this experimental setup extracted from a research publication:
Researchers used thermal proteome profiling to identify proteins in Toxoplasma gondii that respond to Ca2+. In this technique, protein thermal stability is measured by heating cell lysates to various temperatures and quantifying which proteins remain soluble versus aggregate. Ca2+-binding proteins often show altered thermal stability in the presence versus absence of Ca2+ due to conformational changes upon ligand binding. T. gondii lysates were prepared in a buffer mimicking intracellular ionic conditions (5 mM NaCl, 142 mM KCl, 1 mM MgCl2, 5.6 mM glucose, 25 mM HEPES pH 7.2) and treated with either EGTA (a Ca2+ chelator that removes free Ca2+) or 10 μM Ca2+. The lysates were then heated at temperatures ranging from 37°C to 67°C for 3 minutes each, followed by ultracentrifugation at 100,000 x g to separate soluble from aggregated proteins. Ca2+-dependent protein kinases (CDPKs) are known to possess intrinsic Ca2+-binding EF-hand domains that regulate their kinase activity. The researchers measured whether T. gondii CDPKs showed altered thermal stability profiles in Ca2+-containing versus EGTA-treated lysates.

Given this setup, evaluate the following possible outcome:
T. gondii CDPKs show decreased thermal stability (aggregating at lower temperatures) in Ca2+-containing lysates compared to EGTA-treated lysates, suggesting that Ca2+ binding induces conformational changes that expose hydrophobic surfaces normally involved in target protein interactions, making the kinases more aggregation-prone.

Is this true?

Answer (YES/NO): NO